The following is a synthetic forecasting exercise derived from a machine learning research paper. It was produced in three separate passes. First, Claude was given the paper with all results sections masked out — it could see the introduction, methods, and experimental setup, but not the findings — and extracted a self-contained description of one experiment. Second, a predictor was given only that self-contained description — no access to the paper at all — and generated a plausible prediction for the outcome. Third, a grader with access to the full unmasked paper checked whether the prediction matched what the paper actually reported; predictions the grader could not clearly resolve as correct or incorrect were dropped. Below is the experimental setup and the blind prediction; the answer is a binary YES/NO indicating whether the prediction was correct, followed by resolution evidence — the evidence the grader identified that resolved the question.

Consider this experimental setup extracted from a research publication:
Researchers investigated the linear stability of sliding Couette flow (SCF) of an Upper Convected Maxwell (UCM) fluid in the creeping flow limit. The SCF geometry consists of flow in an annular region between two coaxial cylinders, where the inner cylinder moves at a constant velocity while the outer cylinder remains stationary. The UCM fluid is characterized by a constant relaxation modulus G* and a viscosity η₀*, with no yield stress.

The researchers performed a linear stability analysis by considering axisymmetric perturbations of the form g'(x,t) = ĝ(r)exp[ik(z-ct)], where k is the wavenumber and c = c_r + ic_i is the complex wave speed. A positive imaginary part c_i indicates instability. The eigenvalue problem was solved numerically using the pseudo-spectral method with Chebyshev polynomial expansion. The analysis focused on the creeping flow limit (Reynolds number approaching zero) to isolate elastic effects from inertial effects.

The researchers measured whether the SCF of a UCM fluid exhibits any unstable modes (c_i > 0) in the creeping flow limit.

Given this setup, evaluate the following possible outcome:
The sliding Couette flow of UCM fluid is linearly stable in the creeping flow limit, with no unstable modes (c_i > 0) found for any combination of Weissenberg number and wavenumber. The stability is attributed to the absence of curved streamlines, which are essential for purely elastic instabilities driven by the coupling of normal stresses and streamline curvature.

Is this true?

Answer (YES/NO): YES